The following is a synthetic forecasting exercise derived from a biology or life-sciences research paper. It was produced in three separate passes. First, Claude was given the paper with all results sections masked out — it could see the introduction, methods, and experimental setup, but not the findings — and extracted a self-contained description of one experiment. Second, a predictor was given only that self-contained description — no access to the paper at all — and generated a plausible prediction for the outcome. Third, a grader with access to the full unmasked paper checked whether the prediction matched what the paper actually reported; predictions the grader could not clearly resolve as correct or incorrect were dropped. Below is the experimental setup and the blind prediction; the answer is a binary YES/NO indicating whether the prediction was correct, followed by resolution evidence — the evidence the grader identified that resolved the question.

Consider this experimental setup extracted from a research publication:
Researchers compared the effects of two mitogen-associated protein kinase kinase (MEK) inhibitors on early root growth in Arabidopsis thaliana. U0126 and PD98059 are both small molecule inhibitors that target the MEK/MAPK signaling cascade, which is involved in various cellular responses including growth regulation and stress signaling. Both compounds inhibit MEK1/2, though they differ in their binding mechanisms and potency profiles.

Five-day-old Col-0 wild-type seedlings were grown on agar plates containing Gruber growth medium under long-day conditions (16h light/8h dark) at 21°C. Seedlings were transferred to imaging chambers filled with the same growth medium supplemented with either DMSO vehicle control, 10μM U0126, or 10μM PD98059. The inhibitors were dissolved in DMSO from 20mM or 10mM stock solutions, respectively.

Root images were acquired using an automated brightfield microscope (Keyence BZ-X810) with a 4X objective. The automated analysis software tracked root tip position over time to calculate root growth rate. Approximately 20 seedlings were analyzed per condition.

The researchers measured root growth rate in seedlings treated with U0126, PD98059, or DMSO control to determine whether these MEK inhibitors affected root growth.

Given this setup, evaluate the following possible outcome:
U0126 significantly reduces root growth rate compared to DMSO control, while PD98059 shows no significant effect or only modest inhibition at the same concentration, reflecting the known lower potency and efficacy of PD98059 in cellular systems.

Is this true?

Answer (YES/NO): YES